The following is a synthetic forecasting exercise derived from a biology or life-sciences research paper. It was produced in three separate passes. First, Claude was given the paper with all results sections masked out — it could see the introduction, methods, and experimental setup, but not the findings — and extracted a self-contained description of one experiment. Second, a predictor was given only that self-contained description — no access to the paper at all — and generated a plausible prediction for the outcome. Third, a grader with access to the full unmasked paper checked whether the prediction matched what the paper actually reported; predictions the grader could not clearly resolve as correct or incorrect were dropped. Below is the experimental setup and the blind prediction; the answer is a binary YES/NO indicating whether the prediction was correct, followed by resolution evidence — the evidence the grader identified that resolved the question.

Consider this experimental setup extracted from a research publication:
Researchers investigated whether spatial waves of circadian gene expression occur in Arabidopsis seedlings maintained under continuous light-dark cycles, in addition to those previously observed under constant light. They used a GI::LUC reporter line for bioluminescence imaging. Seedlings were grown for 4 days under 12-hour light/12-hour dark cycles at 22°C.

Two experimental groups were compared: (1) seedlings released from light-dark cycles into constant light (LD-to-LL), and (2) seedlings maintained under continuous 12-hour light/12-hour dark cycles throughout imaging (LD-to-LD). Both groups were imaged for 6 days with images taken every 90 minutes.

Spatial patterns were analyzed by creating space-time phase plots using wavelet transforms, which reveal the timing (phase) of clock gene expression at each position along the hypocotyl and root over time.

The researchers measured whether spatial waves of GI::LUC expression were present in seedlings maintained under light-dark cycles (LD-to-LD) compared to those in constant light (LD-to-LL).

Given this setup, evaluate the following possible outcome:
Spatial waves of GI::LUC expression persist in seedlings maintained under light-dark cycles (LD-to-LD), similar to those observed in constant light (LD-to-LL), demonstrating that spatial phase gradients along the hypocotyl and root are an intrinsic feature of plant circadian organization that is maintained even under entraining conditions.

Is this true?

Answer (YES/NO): NO